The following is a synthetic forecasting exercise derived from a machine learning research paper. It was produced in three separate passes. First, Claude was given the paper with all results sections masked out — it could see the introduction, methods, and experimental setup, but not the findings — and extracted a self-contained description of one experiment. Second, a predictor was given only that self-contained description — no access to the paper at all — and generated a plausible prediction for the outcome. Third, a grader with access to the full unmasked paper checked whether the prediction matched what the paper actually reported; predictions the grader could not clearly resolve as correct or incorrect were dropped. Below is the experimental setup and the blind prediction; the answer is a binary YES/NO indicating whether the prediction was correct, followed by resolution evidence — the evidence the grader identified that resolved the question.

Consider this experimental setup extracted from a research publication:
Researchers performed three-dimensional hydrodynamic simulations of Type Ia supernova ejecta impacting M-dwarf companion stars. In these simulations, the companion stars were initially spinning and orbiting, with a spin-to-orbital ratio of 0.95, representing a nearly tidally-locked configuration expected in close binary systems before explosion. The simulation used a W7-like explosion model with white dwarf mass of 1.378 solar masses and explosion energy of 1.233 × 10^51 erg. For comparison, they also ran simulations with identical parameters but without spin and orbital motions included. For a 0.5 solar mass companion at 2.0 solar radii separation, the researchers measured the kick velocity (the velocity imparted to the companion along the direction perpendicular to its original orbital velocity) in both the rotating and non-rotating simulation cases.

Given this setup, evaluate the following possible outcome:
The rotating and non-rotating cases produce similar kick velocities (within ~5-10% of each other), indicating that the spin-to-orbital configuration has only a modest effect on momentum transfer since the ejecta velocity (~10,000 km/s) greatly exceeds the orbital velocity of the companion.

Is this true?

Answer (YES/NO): YES